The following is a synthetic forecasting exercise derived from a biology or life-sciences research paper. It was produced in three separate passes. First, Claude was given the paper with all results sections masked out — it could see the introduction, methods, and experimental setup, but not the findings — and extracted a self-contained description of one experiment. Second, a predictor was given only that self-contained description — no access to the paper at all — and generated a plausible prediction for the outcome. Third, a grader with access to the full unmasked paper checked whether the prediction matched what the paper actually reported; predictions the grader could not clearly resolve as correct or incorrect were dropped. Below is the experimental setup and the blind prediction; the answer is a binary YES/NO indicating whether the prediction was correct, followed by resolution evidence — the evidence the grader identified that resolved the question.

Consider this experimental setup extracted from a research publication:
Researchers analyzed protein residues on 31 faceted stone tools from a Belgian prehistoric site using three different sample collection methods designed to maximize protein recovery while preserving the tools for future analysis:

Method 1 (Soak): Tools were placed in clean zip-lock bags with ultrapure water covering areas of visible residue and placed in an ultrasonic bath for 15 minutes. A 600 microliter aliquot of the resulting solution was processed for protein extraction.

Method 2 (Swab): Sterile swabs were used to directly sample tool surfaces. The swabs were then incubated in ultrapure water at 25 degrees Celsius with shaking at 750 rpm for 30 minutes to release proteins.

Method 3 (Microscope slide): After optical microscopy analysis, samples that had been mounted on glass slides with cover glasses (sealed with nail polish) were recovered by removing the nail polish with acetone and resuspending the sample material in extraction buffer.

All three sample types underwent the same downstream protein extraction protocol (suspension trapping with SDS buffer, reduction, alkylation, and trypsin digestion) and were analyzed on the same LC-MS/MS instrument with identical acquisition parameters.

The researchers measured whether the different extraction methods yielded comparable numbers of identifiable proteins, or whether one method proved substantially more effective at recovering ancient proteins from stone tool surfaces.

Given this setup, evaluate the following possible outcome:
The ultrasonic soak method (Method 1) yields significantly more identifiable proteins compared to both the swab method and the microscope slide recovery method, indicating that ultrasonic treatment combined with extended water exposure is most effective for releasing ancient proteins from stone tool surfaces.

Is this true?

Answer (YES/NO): YES